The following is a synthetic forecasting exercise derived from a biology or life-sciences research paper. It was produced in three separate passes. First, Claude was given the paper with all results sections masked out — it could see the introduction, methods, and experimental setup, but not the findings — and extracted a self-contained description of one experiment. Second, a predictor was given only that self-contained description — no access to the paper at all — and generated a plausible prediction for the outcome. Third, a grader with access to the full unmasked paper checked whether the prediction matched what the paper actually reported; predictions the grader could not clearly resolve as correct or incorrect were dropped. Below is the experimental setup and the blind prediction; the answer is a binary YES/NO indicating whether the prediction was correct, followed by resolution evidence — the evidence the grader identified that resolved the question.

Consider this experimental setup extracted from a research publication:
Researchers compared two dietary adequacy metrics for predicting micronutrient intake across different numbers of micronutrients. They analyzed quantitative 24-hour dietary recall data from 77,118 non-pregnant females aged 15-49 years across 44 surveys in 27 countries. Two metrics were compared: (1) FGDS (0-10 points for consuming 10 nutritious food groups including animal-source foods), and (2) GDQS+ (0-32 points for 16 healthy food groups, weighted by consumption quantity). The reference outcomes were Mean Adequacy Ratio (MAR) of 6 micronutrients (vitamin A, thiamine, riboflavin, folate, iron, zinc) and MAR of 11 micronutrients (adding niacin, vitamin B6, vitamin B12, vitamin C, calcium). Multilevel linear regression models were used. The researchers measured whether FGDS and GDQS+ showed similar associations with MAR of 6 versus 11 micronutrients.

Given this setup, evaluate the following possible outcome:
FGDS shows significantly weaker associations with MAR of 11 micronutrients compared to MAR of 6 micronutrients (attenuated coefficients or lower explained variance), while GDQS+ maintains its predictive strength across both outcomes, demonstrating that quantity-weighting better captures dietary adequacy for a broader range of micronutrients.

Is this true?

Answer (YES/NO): NO